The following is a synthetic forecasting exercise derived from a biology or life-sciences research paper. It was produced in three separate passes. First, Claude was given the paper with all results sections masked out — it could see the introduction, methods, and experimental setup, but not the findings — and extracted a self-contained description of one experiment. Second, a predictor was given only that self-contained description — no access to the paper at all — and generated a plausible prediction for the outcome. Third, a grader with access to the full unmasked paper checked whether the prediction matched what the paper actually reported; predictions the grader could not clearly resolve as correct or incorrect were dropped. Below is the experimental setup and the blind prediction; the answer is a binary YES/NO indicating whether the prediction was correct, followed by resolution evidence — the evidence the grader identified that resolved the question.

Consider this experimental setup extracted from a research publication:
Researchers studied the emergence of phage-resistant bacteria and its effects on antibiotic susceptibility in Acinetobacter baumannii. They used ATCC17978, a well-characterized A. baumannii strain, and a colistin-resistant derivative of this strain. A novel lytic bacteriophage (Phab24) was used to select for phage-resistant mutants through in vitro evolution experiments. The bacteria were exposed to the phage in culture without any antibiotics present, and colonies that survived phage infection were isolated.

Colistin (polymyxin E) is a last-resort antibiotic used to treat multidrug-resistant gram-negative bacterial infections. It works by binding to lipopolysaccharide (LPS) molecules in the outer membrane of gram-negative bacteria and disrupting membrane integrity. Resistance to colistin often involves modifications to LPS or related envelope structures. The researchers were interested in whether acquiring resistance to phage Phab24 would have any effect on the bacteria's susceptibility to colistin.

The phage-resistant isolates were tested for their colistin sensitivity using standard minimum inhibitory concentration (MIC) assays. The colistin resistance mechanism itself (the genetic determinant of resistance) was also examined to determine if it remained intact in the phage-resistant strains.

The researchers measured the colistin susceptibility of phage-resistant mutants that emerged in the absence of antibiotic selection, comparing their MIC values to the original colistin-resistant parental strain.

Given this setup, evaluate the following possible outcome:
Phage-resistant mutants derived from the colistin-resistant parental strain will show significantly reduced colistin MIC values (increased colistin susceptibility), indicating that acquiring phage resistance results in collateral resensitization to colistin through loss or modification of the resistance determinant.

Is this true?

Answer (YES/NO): NO